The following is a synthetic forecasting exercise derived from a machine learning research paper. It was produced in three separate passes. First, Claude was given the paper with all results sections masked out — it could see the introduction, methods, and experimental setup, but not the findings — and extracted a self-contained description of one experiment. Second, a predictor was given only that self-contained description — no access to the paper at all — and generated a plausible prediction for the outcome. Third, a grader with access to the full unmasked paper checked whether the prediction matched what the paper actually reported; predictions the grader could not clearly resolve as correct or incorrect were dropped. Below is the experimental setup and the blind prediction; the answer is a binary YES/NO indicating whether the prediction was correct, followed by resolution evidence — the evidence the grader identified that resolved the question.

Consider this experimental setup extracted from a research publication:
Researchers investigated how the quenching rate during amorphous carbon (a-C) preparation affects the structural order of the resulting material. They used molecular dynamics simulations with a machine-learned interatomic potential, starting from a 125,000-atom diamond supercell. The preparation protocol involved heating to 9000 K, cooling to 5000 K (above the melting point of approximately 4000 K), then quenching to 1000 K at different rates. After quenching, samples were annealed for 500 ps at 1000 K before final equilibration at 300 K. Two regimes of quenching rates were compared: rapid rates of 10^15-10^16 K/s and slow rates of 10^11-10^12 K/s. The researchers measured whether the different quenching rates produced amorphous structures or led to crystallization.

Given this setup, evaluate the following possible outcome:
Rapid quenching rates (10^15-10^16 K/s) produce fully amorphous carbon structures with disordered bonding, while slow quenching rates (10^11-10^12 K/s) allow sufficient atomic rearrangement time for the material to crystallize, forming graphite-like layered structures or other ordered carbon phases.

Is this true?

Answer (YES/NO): NO